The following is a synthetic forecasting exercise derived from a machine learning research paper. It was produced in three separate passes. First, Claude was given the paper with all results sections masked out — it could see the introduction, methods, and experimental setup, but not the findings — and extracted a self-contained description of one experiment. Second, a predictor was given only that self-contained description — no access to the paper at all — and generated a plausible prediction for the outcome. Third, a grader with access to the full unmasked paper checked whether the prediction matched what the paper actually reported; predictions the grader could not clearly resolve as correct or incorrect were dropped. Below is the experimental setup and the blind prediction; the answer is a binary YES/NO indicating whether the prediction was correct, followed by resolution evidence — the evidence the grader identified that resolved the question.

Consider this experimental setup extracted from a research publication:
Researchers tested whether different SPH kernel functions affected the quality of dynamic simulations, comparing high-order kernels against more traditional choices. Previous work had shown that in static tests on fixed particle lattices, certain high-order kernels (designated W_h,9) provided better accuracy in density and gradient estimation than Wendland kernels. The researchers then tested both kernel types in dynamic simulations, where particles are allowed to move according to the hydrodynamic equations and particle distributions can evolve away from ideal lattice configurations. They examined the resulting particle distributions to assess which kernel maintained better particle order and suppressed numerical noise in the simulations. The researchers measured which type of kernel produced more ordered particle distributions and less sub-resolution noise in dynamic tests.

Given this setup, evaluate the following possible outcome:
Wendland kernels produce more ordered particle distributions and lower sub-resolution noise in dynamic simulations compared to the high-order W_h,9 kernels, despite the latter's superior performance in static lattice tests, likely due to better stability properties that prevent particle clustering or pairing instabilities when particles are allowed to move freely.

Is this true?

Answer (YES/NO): YES